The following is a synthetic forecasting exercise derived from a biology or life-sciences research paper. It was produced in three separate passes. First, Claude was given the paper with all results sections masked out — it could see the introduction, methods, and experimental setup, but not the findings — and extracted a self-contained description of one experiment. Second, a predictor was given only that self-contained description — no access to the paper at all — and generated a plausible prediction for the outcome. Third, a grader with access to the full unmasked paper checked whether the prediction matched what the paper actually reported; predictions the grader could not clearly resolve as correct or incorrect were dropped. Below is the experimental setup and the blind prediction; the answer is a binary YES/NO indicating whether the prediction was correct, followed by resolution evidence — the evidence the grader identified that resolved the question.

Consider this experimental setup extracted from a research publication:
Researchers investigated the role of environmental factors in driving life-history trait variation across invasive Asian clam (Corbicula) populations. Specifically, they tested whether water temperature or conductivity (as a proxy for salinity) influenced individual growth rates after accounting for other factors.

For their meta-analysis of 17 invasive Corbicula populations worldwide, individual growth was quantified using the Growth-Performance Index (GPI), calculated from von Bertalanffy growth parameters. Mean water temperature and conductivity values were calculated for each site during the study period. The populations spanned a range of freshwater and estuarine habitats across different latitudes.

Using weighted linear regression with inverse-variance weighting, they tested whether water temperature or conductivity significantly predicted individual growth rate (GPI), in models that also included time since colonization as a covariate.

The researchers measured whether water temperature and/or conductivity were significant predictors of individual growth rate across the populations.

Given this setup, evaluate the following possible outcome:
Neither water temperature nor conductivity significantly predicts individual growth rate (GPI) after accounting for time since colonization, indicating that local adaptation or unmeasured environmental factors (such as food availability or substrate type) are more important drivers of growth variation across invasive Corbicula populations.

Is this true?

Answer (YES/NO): NO